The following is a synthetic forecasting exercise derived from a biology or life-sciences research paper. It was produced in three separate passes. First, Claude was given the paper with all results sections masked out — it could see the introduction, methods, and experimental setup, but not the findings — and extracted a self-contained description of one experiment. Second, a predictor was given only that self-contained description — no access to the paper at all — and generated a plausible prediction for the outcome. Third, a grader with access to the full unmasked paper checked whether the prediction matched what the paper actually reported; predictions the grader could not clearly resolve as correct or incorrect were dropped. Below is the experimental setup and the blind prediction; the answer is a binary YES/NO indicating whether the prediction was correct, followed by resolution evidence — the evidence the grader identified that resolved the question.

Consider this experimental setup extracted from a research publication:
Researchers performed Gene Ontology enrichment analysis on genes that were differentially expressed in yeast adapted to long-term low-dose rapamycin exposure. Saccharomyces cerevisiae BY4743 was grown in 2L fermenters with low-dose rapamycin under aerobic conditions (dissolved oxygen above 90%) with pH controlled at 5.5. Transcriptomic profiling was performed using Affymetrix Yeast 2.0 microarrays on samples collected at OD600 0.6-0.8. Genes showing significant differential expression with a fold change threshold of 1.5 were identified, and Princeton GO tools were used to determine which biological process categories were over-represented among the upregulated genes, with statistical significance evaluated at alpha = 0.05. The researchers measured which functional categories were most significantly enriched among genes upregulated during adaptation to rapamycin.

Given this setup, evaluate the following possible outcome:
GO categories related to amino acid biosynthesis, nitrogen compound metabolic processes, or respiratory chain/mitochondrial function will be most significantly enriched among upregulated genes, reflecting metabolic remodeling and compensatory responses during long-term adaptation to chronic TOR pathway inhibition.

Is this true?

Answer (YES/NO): NO